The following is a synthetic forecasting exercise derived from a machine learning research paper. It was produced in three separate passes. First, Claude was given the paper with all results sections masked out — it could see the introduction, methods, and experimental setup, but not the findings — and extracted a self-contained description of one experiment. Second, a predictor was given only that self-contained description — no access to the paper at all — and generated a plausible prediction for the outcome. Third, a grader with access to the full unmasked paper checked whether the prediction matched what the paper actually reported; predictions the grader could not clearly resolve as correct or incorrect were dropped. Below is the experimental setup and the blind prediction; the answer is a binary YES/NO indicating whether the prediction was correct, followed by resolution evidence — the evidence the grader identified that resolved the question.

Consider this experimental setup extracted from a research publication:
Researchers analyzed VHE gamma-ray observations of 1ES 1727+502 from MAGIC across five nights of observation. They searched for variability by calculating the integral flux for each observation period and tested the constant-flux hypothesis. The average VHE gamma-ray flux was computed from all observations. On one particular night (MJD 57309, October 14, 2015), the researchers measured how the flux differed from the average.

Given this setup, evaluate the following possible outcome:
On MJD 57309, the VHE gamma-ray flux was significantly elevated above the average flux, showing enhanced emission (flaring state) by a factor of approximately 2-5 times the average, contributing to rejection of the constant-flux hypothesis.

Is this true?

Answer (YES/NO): NO